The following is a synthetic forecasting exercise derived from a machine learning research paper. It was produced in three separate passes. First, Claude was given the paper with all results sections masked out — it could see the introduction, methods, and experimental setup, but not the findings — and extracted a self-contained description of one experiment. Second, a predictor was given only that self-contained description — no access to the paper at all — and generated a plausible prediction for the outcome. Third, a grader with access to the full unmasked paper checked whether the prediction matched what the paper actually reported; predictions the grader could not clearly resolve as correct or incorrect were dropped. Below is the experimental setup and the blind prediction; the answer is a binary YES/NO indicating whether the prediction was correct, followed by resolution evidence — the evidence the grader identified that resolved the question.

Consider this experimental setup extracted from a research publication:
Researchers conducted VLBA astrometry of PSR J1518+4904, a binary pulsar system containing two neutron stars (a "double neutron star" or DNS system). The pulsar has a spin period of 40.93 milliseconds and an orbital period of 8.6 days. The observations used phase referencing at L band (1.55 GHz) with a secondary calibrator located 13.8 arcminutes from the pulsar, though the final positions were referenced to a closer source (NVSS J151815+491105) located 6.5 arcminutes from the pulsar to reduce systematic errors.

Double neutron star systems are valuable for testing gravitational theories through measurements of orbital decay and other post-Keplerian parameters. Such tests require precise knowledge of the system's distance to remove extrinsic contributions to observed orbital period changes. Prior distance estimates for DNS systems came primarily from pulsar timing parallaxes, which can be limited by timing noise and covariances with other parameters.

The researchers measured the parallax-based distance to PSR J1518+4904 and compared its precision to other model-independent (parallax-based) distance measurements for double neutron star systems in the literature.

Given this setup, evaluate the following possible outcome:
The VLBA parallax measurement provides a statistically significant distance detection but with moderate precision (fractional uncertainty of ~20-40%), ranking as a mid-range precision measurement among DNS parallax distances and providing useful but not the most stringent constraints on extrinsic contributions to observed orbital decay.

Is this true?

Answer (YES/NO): NO